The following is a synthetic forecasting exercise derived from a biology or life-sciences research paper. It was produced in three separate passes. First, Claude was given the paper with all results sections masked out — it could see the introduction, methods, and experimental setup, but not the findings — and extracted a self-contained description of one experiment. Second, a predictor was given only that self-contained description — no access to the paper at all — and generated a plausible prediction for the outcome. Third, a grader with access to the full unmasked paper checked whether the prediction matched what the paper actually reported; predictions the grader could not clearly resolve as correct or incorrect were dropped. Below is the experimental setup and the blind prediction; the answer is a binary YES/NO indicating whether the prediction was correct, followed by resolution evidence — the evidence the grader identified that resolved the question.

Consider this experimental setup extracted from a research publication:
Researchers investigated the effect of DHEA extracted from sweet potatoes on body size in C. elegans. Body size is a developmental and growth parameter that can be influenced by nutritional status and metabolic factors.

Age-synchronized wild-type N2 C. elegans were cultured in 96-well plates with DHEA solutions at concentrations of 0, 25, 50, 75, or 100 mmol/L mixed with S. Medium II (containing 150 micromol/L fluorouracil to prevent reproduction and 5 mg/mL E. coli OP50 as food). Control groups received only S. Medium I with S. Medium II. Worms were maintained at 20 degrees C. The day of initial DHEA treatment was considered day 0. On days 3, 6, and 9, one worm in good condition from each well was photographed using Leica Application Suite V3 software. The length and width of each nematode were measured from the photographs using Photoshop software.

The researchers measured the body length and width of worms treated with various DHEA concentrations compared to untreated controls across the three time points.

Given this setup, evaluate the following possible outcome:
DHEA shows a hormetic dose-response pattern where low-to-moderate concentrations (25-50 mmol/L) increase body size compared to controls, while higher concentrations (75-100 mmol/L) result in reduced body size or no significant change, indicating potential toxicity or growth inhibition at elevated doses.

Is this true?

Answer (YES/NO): NO